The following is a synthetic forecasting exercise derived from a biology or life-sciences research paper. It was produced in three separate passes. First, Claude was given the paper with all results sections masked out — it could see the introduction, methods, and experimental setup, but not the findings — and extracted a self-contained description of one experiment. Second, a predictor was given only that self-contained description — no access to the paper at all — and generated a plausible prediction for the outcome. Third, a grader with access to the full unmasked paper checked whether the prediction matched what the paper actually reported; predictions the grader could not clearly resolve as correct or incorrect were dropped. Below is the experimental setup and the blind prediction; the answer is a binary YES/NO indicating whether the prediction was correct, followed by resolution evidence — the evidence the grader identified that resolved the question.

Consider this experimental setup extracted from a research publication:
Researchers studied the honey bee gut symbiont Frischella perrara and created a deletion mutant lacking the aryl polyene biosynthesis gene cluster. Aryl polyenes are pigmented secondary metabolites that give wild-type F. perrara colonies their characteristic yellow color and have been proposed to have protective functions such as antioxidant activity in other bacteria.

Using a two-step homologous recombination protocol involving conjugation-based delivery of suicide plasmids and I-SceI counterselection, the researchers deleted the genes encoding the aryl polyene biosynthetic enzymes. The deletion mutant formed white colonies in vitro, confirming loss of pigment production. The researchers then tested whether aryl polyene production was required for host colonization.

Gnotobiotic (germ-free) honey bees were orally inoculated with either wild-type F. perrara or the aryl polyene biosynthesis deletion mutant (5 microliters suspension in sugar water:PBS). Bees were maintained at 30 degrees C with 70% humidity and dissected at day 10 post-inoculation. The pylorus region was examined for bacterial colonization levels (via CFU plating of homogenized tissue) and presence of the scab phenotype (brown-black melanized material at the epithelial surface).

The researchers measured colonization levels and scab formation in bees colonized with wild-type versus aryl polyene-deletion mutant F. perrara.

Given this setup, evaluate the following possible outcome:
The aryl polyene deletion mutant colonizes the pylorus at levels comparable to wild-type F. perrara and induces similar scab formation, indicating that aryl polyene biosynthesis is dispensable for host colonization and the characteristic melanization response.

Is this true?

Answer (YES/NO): NO